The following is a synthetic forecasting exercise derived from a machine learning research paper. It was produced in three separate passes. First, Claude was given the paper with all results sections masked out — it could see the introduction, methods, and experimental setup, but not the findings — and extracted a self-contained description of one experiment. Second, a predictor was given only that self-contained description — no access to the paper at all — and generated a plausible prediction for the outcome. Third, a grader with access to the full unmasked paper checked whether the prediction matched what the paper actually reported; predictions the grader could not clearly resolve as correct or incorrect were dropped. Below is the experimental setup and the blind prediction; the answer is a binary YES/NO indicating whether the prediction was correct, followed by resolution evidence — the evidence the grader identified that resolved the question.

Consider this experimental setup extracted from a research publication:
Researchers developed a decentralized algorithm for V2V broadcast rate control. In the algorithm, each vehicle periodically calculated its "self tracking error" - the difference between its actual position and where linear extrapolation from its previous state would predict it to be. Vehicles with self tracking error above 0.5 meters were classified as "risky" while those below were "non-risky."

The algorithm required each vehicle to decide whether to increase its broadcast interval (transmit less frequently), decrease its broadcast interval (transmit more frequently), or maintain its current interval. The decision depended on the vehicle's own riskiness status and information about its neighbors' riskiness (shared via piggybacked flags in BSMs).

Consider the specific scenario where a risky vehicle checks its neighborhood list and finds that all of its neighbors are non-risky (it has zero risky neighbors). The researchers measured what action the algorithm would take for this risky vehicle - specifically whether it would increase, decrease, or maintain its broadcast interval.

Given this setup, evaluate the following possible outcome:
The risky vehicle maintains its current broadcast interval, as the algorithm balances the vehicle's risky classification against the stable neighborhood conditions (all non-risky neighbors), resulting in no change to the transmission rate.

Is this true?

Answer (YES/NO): NO